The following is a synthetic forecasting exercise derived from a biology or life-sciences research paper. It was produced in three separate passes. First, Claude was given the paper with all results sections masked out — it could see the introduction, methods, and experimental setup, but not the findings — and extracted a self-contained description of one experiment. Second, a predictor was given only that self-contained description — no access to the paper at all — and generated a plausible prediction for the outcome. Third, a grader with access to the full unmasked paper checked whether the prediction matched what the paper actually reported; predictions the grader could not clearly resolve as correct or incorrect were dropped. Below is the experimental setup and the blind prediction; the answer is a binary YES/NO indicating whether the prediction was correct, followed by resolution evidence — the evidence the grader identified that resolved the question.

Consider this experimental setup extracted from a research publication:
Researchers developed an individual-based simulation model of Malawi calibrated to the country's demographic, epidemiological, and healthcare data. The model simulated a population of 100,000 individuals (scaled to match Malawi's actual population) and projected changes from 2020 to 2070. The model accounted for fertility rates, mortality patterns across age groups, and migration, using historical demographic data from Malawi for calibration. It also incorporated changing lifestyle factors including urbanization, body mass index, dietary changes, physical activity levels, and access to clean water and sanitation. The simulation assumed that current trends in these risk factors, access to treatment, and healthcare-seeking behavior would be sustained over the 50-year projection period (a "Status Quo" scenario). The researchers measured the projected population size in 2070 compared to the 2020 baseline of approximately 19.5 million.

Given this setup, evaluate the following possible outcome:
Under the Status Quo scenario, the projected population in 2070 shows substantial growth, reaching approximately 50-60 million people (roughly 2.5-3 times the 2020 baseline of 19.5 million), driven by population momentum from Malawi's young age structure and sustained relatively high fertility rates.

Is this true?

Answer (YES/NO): YES